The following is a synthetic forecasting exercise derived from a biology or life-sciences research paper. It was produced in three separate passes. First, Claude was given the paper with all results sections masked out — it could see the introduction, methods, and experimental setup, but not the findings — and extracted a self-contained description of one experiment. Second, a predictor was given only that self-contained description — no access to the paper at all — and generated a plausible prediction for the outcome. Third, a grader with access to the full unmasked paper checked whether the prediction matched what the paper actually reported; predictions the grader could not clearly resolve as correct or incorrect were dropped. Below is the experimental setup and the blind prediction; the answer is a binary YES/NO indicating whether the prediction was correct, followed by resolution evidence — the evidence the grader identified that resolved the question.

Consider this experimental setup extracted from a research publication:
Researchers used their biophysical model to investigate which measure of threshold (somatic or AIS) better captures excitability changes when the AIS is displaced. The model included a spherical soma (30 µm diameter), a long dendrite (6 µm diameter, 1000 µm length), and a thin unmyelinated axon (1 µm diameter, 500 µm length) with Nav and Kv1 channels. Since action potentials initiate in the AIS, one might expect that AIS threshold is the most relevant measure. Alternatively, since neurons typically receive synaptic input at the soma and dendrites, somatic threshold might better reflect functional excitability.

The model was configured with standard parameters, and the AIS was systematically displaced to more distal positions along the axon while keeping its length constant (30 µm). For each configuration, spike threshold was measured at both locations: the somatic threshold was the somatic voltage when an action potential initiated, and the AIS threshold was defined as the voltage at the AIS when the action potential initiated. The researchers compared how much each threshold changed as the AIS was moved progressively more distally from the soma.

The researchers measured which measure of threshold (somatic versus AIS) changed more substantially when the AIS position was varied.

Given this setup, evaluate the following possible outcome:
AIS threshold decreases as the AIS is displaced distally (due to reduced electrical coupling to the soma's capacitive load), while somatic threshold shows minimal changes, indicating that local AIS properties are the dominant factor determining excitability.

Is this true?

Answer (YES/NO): NO